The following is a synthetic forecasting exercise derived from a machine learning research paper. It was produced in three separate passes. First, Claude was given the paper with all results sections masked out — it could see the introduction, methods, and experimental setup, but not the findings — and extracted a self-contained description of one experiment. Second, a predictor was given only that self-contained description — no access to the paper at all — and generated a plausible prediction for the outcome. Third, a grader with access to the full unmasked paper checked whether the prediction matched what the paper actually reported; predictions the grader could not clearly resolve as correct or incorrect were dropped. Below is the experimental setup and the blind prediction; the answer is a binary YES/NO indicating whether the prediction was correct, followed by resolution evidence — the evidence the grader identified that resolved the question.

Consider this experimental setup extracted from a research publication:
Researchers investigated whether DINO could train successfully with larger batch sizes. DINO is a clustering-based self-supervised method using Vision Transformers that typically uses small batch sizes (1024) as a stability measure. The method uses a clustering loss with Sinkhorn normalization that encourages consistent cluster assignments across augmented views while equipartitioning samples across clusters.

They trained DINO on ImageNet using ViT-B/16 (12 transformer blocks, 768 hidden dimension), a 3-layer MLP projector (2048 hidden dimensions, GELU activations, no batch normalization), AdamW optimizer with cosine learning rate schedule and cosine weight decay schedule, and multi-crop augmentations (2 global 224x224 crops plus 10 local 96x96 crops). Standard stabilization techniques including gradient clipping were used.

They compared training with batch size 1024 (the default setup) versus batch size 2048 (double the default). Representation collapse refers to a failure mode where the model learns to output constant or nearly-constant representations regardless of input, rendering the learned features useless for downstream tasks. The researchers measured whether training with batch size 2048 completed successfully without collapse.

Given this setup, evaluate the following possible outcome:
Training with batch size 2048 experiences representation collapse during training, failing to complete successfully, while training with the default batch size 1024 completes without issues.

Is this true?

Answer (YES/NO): YES